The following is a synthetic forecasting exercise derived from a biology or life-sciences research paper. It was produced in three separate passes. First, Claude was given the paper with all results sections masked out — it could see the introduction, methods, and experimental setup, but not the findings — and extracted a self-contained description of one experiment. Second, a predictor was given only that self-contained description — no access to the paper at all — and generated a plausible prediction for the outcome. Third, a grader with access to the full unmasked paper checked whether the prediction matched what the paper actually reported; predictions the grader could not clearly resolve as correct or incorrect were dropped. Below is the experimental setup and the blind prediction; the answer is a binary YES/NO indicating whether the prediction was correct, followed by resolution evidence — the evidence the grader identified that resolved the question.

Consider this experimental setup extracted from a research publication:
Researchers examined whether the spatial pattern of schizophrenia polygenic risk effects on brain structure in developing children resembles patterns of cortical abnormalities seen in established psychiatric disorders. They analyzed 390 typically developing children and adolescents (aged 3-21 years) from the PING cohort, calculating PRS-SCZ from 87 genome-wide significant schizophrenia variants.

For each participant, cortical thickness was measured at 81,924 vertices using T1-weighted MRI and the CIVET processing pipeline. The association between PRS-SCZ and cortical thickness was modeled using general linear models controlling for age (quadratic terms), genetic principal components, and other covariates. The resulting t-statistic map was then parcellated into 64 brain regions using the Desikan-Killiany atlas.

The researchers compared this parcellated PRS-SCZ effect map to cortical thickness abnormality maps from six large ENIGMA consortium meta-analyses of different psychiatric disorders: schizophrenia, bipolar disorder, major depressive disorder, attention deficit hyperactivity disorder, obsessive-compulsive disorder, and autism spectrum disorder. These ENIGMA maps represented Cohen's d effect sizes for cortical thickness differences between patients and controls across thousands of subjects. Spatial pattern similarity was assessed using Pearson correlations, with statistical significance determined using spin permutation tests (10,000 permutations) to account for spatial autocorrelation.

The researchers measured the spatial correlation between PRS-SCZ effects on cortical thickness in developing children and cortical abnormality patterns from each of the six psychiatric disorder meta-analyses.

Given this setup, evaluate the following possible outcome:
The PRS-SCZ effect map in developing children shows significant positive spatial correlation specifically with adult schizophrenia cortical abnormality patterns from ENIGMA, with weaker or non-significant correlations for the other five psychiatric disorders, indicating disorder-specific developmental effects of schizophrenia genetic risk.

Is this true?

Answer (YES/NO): NO